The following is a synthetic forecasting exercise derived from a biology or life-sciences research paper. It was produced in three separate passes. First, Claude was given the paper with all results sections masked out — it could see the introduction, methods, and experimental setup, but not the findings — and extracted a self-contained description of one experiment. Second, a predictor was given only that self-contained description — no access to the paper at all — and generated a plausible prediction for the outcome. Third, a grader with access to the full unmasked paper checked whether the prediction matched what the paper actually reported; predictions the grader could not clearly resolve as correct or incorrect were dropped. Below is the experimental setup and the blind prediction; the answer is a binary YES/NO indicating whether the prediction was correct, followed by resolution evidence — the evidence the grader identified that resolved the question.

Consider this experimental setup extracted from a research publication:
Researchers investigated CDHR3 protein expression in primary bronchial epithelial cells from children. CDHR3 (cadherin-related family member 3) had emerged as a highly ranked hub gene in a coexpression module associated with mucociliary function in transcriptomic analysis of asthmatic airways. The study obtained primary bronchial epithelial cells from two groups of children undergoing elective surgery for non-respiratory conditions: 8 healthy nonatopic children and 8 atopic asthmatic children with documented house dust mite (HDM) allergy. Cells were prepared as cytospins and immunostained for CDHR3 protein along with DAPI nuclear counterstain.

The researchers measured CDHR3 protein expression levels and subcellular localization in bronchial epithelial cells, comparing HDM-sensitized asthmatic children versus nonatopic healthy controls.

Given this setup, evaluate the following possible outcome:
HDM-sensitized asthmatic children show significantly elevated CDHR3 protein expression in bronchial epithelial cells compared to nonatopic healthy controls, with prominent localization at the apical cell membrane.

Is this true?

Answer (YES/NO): YES